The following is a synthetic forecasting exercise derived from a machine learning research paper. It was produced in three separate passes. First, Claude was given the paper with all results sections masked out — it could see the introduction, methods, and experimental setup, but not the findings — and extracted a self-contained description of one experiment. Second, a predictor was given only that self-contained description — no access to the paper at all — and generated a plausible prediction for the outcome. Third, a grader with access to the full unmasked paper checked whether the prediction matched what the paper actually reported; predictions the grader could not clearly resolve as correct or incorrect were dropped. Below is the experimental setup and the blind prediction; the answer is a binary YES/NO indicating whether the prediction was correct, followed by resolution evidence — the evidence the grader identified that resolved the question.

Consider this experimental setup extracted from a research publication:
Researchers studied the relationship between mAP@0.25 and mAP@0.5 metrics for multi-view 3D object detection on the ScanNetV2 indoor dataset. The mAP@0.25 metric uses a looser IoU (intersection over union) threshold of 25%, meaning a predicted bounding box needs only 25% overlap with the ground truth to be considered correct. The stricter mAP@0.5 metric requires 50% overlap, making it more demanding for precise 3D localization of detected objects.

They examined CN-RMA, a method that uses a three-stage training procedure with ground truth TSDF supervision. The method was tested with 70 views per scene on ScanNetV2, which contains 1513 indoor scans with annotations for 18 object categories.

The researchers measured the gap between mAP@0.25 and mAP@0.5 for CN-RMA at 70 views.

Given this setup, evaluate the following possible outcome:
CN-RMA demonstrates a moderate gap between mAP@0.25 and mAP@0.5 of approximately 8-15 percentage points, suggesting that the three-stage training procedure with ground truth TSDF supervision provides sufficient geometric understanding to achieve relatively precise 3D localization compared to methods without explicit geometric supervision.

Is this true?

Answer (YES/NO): NO